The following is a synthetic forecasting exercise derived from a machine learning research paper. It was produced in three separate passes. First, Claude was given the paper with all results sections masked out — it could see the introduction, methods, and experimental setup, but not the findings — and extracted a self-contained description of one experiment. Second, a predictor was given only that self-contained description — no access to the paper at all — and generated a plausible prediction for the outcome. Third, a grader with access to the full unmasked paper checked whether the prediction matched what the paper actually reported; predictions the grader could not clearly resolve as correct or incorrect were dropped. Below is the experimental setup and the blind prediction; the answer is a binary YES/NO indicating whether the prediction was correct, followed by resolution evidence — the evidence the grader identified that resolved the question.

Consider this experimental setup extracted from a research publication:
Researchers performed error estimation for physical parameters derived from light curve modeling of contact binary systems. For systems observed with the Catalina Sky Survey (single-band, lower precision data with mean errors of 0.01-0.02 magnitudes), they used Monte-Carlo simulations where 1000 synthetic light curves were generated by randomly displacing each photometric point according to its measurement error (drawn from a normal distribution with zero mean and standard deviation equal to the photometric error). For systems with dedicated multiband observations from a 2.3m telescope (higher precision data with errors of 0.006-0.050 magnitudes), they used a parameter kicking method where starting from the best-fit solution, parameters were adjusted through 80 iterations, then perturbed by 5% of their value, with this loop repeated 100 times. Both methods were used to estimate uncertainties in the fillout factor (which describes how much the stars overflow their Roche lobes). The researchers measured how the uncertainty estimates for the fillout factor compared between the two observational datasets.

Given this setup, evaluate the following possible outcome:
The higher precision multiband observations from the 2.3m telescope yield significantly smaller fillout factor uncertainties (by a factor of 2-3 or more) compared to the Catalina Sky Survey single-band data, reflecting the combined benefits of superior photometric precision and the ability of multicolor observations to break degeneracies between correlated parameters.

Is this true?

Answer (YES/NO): NO